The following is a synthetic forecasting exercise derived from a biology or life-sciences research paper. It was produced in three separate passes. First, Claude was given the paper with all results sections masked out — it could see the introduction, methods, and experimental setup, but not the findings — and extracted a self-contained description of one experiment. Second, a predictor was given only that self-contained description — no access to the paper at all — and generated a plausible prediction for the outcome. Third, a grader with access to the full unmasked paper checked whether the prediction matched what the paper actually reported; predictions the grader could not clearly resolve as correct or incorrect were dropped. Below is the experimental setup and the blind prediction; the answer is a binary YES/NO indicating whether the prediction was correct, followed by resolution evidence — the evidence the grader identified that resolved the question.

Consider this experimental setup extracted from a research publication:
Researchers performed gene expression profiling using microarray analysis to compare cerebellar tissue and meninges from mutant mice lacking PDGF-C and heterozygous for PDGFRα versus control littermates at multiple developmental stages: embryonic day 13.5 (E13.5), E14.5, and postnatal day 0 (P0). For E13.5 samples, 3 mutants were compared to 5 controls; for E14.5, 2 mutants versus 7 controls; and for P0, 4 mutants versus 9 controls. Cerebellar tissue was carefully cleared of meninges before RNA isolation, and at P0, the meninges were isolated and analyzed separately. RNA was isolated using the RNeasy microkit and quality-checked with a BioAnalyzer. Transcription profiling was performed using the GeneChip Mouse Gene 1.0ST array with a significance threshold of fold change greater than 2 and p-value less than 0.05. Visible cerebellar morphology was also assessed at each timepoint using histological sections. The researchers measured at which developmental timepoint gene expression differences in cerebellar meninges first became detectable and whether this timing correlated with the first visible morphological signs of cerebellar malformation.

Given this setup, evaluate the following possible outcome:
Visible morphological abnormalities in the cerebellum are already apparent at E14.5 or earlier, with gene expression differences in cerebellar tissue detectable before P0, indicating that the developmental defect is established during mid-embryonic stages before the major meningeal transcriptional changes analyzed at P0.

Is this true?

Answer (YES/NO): NO